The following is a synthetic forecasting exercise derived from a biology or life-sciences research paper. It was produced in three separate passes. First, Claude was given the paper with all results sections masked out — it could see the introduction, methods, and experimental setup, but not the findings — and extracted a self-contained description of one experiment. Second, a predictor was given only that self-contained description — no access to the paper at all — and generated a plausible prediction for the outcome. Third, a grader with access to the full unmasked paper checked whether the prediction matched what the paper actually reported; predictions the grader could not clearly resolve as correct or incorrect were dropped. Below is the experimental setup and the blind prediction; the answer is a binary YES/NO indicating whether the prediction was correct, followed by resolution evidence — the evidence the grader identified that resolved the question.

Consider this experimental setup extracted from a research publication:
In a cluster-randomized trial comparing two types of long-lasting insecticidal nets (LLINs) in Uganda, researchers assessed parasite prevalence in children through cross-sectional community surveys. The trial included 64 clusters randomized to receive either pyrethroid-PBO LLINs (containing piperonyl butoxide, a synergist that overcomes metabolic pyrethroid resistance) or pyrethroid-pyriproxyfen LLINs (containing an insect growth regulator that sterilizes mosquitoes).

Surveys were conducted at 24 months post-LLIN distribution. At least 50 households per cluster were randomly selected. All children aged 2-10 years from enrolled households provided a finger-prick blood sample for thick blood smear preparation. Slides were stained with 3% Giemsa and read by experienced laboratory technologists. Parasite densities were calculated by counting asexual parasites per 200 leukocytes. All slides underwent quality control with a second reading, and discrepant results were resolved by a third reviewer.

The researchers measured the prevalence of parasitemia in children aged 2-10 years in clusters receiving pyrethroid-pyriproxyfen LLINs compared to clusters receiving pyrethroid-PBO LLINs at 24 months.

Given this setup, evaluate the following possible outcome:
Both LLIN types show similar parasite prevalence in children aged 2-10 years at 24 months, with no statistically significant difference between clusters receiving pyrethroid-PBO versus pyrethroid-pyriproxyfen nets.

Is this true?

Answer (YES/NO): YES